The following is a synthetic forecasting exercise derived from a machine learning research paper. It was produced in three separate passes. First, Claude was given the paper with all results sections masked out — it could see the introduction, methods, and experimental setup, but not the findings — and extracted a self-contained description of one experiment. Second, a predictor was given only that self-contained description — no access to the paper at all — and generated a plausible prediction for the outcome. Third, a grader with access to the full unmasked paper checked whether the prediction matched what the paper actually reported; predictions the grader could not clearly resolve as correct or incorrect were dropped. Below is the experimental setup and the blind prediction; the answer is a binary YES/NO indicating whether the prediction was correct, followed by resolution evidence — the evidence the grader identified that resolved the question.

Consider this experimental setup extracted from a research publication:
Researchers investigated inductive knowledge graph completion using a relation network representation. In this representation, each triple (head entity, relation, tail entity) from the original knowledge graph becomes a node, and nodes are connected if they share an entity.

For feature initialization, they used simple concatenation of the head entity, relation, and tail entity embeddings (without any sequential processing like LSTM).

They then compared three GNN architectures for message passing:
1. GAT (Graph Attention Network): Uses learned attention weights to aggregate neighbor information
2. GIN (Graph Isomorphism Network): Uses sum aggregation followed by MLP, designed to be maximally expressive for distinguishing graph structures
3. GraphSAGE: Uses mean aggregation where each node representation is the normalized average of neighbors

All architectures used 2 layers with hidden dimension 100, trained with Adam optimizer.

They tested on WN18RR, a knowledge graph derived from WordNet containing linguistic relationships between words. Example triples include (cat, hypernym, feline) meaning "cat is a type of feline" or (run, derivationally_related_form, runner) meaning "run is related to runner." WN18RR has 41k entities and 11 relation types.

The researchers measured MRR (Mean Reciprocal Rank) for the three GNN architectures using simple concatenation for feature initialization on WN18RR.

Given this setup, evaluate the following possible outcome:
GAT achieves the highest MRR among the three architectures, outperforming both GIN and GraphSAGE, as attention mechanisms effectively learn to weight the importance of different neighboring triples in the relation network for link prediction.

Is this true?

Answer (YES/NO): NO